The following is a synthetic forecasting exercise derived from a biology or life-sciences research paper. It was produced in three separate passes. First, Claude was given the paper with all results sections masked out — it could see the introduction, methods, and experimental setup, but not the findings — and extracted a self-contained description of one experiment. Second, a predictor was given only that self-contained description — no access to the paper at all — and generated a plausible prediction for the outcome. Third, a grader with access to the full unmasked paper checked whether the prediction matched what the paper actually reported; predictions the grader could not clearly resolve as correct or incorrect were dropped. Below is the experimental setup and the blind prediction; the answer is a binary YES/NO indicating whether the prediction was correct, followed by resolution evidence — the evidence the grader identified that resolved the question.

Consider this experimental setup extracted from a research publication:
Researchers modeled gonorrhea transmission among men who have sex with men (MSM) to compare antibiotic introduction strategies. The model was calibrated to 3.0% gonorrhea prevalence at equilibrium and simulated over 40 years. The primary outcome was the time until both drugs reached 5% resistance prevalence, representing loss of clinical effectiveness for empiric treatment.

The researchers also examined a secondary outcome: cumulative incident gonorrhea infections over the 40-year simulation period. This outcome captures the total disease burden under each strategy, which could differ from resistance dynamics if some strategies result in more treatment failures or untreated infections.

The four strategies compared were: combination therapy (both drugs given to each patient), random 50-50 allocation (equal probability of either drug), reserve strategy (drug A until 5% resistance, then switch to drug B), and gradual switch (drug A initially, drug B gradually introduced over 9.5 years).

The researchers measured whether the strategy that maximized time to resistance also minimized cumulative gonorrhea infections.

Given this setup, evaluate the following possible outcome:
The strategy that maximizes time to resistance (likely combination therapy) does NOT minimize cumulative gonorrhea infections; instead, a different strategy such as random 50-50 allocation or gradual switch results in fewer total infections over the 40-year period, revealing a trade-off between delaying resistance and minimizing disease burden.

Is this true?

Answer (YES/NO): NO